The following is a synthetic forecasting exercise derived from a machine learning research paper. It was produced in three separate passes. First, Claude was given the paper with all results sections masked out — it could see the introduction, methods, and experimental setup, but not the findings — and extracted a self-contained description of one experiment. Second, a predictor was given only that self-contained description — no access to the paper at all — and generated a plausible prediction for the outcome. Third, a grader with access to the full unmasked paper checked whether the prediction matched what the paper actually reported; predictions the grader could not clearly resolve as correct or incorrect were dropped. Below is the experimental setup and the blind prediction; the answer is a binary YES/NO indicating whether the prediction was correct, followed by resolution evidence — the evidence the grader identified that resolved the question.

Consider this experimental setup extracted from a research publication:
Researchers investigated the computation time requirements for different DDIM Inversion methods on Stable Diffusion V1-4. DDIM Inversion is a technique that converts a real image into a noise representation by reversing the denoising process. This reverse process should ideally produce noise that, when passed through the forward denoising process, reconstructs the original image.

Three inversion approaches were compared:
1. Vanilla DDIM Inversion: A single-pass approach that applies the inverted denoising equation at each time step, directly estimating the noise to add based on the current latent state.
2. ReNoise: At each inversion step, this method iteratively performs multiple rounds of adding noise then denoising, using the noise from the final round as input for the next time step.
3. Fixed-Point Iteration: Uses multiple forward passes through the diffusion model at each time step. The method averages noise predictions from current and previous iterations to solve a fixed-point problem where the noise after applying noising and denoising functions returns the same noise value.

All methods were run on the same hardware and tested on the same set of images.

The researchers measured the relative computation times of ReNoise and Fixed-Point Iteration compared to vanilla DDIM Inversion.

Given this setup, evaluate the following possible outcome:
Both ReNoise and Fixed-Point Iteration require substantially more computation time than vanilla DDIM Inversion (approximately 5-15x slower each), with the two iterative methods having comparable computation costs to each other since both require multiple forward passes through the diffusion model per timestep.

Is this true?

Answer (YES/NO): NO